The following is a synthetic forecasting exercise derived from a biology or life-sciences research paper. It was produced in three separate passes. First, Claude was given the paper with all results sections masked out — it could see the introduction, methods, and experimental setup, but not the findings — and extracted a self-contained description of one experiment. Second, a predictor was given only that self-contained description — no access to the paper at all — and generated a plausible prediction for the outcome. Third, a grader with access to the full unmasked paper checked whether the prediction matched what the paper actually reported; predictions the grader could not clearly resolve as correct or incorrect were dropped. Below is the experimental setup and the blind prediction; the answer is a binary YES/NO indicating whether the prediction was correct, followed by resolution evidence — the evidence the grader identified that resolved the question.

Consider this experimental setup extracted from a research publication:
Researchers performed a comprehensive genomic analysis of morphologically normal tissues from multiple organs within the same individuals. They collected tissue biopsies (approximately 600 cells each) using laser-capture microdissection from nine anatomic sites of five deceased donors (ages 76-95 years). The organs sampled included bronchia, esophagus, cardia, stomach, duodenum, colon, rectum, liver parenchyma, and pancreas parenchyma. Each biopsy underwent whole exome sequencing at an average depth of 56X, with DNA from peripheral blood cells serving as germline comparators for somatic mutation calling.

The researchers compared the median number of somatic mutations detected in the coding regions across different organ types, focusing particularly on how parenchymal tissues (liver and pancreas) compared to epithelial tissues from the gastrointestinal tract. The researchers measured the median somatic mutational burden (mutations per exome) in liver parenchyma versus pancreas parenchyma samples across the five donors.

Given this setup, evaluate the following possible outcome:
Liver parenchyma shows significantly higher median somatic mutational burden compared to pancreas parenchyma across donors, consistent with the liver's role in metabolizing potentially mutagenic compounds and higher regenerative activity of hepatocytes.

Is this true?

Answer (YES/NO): YES